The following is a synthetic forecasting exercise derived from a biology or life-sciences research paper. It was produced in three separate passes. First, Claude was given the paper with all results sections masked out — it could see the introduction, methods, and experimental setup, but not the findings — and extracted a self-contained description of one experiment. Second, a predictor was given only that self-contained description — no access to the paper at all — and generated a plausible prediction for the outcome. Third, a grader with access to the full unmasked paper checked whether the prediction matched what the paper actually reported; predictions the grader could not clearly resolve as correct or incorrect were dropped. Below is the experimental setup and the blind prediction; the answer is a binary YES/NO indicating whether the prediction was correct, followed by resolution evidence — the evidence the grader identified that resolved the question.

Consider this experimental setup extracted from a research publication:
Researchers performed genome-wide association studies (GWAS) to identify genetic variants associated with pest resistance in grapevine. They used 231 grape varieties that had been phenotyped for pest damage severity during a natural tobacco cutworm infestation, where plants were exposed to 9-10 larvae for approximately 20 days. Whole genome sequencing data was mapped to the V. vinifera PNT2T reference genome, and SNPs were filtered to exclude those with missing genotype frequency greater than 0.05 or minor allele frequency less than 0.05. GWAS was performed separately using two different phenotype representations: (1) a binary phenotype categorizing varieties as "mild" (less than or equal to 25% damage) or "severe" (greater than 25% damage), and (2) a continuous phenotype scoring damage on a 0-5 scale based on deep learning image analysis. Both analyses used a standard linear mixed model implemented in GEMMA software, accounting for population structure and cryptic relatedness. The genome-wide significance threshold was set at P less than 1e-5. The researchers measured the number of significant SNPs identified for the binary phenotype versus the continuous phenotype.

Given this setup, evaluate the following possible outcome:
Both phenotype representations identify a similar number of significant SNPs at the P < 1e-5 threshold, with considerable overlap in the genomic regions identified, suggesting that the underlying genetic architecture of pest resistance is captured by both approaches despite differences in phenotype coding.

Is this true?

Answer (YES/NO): NO